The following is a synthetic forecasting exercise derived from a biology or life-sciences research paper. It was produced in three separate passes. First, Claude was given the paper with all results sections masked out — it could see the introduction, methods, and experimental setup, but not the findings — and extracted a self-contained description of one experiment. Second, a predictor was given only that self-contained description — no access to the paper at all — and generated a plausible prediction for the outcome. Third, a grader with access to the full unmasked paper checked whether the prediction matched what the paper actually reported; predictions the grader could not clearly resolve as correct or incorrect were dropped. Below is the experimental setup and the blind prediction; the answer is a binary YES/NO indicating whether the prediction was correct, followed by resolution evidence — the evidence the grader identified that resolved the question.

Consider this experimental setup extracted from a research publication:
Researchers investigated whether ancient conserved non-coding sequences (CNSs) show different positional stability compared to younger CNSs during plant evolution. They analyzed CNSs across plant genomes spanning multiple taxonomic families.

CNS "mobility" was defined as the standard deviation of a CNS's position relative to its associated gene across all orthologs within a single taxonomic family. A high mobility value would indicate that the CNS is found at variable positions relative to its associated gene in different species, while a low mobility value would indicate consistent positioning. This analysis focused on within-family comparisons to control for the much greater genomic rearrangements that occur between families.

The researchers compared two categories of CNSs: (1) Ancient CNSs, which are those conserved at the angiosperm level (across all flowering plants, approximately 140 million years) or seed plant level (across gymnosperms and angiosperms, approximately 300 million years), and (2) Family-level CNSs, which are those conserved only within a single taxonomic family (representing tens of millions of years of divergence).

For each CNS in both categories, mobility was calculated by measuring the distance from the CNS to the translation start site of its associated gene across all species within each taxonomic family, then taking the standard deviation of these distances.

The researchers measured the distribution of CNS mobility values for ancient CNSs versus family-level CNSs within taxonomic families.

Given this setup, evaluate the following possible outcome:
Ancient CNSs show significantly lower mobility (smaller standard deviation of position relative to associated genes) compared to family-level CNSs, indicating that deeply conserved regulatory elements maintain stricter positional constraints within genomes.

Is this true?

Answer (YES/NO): YES